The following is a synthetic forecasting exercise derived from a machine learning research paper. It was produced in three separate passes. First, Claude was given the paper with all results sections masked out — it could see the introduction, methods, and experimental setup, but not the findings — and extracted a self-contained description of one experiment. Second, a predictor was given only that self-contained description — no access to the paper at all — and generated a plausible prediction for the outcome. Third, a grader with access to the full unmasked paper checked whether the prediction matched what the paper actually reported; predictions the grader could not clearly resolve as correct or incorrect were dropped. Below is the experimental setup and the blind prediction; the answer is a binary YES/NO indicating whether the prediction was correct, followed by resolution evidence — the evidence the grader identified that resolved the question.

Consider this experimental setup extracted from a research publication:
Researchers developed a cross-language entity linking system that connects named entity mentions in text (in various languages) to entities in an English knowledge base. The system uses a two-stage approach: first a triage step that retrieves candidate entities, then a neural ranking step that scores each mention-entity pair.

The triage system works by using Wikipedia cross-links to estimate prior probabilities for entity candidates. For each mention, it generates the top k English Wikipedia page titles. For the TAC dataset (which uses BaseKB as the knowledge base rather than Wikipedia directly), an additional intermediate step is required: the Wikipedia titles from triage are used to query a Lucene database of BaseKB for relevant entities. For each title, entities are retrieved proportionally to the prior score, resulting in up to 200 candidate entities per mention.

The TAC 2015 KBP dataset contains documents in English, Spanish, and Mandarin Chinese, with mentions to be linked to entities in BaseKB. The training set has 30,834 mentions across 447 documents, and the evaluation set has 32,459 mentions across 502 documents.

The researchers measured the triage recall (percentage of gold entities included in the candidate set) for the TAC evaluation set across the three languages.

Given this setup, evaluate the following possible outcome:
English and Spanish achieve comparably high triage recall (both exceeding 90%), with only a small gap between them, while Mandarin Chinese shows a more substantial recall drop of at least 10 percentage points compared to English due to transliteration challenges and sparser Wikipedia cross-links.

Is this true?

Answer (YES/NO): NO